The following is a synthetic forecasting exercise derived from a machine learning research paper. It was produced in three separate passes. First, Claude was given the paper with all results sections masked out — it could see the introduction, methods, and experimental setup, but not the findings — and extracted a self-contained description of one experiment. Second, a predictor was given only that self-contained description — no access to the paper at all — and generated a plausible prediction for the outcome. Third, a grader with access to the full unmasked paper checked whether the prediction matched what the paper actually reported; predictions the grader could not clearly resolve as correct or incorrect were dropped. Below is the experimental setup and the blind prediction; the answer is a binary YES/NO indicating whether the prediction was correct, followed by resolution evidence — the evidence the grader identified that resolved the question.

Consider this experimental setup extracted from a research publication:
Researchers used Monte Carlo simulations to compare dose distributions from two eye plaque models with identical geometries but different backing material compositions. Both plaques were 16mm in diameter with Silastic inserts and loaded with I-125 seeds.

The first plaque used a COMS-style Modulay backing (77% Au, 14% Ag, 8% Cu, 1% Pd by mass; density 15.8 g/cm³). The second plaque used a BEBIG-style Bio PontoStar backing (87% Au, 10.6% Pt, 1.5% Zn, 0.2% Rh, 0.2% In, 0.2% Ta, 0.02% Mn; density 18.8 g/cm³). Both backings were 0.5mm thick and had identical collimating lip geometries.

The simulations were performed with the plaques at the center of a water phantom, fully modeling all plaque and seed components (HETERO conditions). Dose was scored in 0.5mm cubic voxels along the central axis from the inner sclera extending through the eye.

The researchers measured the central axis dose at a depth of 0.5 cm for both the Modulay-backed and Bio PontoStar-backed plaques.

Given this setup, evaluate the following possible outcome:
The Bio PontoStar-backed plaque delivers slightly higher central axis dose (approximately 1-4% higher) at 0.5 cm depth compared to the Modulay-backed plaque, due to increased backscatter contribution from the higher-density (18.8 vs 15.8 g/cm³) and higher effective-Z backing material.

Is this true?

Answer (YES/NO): NO